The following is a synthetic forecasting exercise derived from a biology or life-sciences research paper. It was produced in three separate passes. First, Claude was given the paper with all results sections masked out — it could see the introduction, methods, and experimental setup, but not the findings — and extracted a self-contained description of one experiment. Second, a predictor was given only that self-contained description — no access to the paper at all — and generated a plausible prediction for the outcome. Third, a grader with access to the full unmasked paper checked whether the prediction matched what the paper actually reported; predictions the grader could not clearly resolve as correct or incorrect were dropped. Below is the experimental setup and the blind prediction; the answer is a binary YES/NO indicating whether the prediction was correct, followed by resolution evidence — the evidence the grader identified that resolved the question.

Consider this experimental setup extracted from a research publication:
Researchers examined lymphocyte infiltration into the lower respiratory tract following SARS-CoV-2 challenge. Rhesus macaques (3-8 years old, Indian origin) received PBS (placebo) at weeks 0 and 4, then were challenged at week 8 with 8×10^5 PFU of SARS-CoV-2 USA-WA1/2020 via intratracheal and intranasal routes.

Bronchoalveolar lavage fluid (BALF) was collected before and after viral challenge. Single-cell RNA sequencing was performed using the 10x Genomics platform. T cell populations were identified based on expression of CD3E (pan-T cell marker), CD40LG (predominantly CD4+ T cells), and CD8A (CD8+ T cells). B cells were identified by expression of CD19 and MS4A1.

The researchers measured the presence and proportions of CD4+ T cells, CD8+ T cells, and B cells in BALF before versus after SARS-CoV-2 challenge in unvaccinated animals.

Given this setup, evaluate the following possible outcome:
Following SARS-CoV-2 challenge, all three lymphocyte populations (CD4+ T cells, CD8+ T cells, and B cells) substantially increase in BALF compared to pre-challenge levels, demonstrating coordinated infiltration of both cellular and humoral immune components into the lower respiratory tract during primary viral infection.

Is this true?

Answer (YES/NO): NO